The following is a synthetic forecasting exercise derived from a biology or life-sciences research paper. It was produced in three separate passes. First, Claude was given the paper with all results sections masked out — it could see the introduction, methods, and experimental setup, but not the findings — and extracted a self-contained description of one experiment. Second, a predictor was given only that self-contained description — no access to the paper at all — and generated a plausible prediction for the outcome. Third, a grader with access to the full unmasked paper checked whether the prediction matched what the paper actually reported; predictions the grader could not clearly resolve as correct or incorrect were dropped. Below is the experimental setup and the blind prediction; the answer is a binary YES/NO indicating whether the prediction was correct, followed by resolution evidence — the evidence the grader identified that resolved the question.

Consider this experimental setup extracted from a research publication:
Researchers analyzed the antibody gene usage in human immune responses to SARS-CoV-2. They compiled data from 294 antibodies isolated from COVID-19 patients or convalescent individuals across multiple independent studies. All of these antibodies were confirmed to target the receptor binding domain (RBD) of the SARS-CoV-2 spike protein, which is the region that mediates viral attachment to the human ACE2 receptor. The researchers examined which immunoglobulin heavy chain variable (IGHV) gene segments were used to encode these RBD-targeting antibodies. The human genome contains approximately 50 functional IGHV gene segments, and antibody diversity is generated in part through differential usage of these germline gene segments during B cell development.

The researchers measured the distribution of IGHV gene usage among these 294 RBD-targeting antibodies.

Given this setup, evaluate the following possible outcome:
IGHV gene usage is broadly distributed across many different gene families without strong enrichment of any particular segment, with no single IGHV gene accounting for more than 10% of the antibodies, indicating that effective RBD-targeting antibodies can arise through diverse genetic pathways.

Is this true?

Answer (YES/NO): NO